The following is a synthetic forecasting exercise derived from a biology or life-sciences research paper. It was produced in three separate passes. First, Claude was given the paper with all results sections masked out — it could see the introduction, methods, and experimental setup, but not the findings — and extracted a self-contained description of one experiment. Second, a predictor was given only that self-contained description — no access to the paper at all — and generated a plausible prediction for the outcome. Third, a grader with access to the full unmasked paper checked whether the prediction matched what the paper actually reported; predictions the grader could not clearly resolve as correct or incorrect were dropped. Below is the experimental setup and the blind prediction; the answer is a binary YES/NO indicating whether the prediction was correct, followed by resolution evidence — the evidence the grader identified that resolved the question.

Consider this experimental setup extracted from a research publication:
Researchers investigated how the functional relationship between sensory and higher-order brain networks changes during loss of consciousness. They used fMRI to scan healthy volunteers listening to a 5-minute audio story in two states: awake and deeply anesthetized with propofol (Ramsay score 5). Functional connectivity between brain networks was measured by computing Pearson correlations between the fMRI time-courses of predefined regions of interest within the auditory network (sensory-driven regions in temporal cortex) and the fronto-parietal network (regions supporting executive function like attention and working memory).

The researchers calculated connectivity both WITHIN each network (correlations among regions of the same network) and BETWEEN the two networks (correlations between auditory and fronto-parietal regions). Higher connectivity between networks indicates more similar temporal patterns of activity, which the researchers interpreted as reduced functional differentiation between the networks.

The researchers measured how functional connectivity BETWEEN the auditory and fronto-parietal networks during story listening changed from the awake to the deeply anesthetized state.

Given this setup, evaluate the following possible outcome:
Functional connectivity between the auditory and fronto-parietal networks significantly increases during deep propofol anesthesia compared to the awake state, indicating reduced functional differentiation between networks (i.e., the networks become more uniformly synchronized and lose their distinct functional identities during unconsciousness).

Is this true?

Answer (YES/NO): YES